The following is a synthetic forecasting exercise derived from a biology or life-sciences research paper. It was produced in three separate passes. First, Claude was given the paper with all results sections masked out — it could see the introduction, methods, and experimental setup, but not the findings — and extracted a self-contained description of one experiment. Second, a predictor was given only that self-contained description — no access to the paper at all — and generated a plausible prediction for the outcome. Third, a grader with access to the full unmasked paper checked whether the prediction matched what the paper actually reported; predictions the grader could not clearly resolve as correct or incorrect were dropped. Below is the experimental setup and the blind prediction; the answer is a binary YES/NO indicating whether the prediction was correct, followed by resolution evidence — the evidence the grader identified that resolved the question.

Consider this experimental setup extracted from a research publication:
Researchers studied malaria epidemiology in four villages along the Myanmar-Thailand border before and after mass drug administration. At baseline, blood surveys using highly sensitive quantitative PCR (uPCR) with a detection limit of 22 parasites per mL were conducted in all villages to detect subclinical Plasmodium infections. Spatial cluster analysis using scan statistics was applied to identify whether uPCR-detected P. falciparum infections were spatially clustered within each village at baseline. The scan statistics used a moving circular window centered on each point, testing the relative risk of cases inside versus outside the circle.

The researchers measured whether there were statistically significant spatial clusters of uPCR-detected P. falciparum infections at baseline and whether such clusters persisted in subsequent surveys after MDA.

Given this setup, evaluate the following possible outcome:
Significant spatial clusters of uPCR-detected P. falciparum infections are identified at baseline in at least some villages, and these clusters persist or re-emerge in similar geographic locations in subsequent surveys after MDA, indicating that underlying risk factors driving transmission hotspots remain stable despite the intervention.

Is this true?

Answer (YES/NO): NO